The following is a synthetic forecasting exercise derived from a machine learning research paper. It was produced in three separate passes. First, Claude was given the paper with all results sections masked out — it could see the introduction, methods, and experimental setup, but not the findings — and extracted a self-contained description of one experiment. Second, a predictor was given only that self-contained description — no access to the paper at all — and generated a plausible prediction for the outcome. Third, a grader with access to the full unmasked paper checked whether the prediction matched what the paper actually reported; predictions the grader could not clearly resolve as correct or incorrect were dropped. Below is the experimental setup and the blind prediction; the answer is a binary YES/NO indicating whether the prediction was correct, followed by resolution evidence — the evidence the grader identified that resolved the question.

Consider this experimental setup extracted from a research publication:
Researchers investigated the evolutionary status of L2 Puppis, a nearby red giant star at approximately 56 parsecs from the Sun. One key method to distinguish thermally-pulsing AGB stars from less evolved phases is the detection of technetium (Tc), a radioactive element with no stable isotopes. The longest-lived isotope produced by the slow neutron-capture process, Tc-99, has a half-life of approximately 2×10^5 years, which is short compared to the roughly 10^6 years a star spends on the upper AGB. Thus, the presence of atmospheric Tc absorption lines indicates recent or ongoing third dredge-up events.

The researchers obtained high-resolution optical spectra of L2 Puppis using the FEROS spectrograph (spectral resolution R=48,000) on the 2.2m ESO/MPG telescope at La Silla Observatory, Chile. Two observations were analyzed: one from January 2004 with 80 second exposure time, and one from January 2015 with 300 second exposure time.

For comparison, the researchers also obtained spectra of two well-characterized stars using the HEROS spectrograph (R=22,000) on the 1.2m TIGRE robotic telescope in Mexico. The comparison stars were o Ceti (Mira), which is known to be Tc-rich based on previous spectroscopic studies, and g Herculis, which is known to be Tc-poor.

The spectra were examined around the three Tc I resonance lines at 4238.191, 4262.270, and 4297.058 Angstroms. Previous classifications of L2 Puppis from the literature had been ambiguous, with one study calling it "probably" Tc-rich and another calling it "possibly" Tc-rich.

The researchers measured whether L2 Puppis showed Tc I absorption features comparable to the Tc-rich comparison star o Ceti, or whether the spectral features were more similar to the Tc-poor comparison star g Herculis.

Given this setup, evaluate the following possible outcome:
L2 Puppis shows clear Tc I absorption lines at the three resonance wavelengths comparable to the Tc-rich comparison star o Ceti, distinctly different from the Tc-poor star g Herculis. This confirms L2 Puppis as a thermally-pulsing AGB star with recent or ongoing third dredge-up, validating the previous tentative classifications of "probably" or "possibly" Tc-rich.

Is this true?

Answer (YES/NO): NO